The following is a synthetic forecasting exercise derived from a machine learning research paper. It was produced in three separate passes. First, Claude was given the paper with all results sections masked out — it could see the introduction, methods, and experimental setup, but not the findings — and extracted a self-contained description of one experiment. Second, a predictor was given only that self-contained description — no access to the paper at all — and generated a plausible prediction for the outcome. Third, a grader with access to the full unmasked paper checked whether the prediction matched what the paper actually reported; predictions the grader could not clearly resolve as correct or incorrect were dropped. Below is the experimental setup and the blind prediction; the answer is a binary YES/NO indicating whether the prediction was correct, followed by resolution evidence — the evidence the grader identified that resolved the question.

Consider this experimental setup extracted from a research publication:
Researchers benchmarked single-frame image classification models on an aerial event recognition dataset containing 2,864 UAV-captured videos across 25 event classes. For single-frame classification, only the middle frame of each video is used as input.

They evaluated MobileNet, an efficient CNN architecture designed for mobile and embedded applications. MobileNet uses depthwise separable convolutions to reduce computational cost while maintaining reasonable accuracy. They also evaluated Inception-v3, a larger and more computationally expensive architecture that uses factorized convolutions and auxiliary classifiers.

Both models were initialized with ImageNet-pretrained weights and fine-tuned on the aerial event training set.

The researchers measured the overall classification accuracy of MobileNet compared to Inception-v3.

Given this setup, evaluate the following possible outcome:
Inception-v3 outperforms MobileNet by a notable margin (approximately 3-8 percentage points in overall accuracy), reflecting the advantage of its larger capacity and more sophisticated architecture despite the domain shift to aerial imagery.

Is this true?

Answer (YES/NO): NO